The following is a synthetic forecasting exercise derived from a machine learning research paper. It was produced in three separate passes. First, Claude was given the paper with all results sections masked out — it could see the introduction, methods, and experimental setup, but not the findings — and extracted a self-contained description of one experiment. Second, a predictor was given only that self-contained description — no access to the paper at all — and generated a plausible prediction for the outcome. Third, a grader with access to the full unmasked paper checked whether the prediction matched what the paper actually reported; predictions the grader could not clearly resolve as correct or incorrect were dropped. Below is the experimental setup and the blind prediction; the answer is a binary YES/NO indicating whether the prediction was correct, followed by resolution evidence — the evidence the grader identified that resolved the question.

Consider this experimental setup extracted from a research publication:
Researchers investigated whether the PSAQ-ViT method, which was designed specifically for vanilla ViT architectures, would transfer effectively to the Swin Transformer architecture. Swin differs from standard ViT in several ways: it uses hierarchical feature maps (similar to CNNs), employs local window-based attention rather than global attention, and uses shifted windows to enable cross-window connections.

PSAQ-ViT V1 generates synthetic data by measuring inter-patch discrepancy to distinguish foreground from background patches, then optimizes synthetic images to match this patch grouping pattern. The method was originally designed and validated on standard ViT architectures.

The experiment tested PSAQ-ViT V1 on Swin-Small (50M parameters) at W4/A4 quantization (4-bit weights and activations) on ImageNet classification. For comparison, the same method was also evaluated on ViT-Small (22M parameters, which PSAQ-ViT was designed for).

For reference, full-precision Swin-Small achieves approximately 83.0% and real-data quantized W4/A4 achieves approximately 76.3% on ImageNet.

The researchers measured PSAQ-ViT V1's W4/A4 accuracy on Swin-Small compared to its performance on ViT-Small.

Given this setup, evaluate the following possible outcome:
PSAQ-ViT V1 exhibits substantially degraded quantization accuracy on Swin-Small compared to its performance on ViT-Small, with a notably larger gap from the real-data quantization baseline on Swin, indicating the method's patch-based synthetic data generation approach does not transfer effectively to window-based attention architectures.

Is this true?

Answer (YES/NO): NO